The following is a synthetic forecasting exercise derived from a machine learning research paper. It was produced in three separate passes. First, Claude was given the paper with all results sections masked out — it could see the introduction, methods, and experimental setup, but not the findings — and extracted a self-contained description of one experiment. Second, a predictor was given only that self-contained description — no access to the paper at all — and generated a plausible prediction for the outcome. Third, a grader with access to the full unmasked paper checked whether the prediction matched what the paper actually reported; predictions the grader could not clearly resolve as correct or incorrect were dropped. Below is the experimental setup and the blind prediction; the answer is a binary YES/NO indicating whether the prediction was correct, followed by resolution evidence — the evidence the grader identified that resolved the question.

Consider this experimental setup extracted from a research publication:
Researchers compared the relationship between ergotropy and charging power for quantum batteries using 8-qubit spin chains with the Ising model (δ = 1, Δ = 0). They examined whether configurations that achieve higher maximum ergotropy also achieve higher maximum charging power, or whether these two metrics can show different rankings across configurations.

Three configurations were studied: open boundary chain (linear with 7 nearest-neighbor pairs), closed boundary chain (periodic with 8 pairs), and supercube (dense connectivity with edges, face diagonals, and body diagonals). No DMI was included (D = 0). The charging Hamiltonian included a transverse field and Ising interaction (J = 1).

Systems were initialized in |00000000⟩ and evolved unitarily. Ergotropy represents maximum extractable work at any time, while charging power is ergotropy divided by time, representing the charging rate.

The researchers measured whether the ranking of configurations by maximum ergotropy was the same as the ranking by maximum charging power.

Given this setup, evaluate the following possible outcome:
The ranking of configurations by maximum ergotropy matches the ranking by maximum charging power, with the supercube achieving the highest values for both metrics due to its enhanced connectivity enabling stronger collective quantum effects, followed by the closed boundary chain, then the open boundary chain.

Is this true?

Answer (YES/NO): NO